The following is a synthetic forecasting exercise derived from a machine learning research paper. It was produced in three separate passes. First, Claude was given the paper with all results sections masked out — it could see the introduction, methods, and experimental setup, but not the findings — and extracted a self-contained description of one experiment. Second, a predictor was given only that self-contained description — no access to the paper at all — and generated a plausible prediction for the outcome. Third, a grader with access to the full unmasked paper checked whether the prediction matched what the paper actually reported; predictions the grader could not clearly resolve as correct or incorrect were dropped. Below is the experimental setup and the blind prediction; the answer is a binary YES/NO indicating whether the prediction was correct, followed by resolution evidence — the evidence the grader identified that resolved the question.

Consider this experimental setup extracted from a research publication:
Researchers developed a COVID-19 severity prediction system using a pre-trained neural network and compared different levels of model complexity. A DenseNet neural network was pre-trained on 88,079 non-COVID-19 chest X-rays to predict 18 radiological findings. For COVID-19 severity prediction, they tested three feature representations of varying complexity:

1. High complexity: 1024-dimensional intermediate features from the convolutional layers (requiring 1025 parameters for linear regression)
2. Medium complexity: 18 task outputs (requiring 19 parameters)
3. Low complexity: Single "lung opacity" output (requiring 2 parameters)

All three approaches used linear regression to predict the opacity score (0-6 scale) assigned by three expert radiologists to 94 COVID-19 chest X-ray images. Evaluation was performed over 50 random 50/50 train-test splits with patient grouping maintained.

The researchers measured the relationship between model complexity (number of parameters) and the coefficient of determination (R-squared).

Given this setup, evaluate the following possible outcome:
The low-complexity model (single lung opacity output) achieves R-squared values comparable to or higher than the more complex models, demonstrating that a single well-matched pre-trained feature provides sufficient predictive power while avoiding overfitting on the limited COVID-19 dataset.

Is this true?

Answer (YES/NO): YES